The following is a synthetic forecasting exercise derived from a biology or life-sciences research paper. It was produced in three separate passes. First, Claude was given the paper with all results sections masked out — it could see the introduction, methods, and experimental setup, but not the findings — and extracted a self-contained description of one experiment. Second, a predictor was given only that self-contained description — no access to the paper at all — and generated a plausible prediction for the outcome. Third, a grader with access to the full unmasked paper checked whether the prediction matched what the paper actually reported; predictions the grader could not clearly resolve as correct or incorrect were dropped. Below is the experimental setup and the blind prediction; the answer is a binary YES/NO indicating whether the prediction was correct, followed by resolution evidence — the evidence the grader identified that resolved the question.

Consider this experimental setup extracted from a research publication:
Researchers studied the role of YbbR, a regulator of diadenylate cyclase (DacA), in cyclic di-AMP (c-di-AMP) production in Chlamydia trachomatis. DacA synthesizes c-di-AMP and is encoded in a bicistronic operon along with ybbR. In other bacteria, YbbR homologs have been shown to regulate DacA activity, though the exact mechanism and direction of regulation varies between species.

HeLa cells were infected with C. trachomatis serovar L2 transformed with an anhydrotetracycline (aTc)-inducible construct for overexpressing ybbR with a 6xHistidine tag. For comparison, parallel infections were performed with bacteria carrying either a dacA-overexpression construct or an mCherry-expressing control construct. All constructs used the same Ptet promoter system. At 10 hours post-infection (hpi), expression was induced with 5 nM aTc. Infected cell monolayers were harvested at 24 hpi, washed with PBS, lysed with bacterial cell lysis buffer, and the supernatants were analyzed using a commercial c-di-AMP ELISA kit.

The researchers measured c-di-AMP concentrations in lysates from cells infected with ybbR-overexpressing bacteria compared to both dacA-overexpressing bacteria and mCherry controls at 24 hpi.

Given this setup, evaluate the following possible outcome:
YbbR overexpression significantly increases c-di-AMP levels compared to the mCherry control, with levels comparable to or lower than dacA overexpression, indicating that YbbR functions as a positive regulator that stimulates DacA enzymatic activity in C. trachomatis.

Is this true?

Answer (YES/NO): NO